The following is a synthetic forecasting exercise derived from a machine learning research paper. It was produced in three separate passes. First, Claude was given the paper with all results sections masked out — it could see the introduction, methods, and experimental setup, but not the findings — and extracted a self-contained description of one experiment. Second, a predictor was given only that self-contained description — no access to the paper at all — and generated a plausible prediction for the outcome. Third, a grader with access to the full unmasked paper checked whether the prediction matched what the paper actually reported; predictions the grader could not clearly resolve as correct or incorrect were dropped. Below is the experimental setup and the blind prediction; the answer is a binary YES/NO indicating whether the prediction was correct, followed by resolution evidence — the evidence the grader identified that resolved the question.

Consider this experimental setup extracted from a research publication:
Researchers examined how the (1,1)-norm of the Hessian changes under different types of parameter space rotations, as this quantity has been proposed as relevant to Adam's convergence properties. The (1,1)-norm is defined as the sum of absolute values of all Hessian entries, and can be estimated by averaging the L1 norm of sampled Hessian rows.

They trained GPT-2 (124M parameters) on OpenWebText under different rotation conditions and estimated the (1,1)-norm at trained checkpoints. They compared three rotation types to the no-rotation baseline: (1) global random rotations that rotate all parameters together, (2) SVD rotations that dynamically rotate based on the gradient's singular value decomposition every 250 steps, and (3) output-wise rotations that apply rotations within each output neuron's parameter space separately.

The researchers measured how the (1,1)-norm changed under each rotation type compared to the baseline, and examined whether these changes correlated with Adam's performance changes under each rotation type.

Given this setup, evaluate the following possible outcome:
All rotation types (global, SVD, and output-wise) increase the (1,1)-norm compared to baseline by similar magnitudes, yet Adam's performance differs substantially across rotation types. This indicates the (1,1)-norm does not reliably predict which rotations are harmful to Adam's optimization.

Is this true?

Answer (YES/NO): NO